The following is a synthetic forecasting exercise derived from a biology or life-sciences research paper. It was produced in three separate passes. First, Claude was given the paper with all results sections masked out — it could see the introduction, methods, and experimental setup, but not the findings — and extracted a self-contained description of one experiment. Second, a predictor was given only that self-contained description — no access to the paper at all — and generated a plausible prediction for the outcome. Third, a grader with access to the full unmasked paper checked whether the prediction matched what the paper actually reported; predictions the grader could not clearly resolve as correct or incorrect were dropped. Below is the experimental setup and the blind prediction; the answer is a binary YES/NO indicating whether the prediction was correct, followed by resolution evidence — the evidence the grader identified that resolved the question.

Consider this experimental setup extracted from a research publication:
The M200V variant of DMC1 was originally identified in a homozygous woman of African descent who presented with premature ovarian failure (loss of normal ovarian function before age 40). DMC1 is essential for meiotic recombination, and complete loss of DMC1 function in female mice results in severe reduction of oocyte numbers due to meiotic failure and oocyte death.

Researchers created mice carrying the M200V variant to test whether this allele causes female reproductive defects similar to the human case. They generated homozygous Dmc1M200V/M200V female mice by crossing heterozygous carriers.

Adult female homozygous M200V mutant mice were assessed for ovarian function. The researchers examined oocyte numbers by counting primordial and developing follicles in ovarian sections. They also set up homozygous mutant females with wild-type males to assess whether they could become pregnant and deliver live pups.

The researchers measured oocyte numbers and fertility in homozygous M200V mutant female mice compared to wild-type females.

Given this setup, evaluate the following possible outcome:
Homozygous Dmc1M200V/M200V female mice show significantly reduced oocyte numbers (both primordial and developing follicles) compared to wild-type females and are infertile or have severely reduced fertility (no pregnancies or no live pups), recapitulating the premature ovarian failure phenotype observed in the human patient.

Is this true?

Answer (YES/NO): NO